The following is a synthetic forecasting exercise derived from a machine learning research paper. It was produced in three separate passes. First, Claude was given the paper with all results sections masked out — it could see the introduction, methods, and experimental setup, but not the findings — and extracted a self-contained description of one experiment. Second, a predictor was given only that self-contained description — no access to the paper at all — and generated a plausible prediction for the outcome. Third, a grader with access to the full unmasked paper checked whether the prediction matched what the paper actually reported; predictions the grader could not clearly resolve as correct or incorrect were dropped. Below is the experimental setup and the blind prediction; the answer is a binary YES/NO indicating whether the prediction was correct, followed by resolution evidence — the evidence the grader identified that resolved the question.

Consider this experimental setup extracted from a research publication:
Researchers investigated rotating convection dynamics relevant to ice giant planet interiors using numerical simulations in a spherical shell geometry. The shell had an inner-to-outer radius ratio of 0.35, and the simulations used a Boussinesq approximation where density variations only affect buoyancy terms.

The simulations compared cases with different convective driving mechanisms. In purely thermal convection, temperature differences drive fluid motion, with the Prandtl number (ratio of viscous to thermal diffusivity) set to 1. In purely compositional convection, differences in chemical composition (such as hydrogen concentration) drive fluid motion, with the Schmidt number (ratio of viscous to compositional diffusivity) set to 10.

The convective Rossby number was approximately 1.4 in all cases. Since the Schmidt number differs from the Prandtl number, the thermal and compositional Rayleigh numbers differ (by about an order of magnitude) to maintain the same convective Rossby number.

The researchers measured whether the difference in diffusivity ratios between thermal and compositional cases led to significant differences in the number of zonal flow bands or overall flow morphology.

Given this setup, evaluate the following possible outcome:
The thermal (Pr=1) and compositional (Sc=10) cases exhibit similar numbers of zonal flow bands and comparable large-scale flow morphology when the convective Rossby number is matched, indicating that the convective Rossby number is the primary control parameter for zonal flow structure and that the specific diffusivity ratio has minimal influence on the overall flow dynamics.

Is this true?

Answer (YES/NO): NO